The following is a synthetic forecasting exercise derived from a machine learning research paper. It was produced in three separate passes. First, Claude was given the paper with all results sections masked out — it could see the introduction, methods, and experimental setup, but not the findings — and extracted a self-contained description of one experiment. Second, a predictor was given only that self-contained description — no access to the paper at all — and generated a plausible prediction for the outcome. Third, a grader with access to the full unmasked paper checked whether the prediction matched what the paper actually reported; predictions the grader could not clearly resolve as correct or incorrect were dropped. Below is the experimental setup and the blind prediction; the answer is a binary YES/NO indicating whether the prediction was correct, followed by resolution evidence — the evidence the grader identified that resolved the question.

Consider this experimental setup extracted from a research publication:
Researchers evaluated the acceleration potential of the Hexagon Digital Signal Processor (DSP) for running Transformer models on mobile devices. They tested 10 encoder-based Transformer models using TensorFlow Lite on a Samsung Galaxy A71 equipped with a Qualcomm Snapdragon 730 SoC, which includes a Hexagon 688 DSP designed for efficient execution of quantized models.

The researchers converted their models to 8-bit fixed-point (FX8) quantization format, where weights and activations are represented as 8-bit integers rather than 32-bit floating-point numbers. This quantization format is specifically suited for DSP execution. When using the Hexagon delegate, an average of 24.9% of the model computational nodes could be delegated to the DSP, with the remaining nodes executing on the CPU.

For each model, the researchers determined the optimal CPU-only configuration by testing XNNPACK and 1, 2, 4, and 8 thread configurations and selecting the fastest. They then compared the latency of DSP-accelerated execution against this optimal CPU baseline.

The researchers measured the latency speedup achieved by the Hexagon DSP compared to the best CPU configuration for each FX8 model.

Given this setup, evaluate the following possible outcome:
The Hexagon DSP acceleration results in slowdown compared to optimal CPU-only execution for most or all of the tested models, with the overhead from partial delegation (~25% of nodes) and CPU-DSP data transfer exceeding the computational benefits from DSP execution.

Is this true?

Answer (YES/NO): YES